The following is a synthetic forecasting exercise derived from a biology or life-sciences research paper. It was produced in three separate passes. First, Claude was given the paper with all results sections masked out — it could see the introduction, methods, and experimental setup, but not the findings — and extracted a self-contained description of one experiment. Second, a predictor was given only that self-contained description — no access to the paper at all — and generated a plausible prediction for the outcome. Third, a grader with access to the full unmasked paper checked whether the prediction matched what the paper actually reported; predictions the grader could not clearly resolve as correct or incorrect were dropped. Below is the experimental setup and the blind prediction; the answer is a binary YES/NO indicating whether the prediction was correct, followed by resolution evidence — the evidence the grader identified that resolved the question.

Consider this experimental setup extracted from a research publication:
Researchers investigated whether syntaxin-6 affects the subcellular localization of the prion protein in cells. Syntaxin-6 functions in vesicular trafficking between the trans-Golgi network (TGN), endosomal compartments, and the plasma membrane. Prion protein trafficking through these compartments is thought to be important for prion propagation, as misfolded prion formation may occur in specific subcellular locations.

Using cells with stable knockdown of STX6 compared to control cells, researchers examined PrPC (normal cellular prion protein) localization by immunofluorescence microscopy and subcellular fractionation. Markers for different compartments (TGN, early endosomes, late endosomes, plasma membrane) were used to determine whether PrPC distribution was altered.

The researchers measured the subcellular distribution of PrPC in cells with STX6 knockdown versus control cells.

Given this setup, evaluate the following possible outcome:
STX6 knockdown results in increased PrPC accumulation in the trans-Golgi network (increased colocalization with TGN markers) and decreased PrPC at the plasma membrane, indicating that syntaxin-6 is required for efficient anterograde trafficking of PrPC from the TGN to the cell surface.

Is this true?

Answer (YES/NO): NO